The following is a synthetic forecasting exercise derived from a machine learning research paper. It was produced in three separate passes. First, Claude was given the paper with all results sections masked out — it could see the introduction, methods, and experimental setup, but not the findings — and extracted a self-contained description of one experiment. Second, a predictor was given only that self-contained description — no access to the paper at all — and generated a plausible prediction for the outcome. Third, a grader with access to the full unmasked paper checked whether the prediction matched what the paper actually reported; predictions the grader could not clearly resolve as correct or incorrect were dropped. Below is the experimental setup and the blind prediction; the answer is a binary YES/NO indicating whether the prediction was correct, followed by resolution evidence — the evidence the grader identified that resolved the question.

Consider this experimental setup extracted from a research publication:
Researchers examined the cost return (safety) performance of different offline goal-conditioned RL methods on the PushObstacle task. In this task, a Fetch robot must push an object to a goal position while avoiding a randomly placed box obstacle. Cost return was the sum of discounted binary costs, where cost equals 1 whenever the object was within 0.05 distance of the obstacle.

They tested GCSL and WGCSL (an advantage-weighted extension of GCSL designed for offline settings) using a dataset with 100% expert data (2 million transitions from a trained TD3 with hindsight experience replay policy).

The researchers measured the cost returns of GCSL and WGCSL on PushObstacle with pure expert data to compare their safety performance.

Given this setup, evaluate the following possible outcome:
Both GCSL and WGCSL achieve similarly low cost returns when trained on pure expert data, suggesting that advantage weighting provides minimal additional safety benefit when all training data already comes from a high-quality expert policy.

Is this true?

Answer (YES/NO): NO